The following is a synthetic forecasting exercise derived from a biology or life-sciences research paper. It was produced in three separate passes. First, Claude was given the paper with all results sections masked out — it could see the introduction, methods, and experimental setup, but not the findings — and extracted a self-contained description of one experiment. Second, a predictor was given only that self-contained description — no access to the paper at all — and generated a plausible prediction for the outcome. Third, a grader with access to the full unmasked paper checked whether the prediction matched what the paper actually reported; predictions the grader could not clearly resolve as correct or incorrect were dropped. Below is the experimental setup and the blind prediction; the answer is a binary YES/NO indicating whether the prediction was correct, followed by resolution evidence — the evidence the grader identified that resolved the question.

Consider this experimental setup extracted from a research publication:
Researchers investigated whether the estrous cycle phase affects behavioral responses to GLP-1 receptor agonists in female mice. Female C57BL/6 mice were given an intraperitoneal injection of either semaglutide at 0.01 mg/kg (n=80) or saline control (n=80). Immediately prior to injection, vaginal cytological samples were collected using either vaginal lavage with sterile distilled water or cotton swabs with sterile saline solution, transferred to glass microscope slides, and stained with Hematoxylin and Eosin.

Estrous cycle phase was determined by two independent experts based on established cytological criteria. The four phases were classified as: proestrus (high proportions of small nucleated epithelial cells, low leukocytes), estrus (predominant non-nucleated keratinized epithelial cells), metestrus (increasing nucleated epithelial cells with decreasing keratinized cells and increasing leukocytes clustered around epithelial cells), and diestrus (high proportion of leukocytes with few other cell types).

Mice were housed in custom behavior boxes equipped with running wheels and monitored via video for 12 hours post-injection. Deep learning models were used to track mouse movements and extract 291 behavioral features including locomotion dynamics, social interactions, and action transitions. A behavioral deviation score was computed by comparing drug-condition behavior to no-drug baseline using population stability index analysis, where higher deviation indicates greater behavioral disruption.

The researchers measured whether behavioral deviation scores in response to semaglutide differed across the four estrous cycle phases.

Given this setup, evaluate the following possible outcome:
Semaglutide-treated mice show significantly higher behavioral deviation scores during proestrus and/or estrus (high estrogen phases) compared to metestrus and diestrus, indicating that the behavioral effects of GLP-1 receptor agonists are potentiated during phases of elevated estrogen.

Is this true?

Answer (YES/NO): YES